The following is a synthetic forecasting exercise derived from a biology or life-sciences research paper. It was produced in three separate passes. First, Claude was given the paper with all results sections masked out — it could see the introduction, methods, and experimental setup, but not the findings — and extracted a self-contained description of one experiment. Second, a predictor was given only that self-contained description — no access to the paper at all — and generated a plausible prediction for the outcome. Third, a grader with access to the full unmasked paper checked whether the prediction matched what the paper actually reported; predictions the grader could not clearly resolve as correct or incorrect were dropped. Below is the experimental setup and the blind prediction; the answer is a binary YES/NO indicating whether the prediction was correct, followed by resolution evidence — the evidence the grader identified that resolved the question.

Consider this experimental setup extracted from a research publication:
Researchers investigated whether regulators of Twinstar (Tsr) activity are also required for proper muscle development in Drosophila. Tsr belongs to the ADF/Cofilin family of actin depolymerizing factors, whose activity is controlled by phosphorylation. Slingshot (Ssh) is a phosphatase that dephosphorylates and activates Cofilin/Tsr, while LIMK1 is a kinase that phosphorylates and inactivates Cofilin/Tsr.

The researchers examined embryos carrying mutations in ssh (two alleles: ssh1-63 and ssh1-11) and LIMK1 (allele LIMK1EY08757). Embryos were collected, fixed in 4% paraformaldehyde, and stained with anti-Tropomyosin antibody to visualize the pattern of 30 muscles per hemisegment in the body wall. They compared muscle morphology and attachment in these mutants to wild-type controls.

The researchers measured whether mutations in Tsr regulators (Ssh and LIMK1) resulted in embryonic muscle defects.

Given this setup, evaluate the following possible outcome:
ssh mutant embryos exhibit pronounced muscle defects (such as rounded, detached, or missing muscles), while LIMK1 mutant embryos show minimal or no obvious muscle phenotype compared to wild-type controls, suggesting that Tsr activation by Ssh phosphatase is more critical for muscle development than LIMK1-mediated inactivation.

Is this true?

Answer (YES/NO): YES